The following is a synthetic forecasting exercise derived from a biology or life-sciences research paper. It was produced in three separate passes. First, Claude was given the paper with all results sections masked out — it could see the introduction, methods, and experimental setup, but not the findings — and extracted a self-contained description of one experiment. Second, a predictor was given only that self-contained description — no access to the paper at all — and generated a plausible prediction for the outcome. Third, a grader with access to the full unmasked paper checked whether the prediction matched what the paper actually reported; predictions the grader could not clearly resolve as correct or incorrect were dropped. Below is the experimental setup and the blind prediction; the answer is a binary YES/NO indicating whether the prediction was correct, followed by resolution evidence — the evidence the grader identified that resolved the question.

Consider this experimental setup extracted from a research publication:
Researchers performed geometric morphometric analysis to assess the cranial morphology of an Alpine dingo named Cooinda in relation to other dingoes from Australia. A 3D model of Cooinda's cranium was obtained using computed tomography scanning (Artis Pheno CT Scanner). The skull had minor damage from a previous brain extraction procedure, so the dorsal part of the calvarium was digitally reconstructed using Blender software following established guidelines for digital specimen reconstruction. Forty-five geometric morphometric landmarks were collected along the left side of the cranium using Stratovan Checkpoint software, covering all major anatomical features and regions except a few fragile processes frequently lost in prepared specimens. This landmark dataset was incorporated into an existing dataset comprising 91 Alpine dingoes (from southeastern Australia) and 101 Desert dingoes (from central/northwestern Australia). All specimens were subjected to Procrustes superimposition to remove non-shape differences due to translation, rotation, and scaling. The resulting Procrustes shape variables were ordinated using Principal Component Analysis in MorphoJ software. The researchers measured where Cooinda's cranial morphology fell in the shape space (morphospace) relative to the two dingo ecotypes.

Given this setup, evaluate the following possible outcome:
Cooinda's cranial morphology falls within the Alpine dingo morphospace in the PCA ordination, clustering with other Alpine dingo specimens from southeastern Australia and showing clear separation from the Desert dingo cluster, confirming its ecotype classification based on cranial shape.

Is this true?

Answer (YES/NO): YES